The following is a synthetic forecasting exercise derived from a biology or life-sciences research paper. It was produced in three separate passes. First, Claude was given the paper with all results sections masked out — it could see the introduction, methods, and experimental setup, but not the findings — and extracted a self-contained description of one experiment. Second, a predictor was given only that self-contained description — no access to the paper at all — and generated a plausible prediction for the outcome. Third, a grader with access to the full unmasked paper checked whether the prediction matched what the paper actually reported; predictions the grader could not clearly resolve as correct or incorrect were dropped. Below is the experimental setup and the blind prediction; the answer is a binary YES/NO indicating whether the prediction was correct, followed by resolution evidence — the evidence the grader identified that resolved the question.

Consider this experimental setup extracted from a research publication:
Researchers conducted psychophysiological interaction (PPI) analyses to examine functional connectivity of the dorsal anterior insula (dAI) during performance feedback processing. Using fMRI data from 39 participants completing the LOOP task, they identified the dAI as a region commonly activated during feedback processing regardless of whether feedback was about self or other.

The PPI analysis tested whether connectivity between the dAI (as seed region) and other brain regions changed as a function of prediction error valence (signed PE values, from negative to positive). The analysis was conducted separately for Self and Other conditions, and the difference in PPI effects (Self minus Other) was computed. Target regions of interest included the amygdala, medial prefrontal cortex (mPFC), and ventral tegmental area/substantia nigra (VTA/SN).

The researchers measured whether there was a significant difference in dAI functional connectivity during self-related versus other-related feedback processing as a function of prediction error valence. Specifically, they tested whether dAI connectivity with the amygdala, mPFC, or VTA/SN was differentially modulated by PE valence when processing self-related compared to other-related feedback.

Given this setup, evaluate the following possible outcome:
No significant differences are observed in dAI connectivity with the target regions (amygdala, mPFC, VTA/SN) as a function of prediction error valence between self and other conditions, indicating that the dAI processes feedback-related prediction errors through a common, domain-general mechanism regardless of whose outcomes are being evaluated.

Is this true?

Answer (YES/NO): NO